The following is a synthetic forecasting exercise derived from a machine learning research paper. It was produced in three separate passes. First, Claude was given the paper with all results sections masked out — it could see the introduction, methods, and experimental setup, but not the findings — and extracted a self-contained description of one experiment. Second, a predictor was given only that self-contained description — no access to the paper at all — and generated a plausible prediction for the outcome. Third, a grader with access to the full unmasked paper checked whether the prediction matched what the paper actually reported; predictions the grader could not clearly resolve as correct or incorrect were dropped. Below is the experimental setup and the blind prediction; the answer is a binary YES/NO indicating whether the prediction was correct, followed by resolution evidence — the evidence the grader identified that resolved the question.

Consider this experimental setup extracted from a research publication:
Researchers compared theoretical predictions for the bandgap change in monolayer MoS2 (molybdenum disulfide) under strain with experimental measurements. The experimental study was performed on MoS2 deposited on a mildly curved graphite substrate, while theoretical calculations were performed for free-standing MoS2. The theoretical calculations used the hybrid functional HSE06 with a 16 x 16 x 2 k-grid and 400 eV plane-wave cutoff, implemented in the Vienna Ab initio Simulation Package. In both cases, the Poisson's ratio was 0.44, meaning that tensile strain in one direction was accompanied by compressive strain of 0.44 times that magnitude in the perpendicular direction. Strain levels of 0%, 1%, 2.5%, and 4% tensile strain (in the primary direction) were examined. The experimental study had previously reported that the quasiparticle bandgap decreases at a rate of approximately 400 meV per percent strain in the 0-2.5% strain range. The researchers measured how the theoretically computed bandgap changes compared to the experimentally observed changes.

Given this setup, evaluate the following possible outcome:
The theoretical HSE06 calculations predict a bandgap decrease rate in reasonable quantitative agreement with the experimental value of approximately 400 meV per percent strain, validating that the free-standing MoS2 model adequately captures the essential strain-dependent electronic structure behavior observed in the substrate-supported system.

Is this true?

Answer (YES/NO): NO